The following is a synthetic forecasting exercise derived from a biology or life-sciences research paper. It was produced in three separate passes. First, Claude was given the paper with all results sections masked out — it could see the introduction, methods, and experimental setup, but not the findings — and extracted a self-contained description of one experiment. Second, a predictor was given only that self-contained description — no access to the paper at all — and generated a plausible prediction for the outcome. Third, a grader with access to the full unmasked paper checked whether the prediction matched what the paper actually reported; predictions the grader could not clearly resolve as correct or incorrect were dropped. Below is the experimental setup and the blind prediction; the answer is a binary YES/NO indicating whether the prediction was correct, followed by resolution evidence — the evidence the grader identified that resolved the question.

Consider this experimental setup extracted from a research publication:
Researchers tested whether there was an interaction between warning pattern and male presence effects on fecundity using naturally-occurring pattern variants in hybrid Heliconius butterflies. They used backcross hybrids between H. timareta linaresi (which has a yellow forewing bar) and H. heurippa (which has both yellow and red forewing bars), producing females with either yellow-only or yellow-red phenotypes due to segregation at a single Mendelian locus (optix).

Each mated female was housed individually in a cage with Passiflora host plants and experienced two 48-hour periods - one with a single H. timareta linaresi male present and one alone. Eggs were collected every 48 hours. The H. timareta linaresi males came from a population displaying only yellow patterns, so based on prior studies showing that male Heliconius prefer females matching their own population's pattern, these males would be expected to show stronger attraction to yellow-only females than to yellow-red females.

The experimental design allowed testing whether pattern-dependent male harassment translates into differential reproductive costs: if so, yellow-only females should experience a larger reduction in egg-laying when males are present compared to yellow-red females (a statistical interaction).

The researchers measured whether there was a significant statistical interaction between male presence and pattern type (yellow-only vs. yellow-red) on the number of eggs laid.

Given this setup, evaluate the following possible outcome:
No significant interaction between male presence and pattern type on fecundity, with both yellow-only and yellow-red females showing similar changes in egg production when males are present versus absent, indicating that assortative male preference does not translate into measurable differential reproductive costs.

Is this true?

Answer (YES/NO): YES